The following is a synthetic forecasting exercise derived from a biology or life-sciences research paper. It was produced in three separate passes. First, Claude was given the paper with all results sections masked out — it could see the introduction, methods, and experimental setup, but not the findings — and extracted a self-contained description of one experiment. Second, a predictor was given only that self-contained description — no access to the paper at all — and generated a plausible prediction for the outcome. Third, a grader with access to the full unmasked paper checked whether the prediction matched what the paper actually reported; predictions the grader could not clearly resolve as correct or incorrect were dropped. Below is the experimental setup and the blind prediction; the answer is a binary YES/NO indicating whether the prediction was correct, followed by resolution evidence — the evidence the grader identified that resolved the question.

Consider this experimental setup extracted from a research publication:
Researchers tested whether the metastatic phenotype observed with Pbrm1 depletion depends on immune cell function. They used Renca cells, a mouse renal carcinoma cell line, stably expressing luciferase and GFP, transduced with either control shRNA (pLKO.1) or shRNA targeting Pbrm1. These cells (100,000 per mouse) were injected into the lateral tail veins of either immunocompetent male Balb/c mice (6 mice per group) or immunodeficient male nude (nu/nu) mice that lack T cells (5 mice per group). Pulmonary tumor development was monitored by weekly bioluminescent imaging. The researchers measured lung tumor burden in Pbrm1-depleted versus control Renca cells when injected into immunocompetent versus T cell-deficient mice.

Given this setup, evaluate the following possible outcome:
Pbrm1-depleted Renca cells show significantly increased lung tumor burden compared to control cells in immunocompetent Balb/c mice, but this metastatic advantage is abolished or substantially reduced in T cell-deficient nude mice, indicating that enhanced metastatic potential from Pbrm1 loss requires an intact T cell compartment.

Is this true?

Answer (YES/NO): NO